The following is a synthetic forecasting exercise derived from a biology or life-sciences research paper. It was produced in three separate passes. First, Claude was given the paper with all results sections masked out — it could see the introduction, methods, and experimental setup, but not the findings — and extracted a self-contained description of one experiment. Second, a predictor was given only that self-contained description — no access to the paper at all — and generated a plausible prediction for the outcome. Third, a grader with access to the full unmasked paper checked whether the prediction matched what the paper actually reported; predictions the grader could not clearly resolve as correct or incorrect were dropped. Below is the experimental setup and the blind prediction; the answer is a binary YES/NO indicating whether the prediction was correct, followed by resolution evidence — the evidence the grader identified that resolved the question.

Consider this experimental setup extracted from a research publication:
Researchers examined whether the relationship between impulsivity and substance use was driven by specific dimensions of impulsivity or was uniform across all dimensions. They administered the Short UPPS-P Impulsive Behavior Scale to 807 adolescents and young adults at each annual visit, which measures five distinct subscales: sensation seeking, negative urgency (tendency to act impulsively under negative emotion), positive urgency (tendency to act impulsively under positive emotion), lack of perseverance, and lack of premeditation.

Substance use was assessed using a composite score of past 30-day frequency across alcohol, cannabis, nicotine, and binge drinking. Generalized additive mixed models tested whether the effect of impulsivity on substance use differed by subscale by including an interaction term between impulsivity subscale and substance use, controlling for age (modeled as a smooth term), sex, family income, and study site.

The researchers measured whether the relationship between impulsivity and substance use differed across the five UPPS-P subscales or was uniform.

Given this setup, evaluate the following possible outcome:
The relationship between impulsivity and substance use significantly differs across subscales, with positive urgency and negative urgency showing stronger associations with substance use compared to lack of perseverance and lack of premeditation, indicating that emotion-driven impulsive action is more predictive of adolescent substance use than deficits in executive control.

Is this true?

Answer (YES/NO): NO